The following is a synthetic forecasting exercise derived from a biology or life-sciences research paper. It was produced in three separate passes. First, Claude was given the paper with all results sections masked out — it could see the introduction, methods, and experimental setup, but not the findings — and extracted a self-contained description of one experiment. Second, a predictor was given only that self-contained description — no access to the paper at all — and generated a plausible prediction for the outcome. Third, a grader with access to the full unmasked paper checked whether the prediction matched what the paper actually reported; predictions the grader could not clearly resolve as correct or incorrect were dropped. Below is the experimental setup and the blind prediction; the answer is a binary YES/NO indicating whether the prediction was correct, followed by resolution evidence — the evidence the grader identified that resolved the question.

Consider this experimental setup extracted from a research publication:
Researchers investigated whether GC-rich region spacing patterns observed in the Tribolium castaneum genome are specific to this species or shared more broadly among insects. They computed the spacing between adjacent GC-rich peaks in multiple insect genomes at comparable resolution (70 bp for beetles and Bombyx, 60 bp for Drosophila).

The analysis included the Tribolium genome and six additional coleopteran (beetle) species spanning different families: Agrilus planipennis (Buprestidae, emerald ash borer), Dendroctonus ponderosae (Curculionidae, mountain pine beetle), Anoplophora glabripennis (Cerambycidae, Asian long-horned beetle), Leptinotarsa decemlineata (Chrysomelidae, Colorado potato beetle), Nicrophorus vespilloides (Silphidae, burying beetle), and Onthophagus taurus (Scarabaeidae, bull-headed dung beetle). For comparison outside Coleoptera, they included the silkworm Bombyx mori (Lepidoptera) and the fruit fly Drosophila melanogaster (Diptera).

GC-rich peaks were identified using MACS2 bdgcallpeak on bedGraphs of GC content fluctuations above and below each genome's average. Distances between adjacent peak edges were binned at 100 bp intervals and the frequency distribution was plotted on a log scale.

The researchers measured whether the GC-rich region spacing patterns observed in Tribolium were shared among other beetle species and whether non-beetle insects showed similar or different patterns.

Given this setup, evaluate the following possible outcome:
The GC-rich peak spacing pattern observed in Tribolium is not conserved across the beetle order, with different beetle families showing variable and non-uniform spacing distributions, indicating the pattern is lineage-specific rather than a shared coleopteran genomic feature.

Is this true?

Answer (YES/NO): YES